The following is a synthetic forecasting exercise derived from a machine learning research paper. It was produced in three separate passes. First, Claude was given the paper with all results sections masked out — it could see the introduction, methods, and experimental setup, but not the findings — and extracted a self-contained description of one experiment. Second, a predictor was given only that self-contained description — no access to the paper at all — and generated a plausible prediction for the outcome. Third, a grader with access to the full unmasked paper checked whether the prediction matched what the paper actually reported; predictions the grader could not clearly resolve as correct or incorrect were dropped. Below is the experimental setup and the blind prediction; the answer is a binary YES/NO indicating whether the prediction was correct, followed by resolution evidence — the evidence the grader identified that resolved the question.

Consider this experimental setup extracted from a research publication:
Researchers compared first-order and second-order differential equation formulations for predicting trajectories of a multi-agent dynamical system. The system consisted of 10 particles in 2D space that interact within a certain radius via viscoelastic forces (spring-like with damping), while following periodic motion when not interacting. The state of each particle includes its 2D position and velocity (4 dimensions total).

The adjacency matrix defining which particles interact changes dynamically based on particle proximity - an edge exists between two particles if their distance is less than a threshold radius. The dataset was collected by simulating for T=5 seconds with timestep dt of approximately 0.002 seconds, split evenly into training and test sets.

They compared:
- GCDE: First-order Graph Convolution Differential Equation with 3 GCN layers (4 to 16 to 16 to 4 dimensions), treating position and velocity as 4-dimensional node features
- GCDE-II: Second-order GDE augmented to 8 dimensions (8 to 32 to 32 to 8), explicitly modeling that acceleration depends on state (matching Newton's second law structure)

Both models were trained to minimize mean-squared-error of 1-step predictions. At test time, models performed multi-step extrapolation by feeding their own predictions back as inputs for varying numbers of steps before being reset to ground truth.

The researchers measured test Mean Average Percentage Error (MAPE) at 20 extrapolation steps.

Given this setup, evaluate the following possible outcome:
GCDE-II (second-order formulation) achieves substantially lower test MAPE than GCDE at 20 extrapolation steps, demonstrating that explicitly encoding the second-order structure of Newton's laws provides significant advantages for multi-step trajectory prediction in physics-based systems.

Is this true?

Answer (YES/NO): NO